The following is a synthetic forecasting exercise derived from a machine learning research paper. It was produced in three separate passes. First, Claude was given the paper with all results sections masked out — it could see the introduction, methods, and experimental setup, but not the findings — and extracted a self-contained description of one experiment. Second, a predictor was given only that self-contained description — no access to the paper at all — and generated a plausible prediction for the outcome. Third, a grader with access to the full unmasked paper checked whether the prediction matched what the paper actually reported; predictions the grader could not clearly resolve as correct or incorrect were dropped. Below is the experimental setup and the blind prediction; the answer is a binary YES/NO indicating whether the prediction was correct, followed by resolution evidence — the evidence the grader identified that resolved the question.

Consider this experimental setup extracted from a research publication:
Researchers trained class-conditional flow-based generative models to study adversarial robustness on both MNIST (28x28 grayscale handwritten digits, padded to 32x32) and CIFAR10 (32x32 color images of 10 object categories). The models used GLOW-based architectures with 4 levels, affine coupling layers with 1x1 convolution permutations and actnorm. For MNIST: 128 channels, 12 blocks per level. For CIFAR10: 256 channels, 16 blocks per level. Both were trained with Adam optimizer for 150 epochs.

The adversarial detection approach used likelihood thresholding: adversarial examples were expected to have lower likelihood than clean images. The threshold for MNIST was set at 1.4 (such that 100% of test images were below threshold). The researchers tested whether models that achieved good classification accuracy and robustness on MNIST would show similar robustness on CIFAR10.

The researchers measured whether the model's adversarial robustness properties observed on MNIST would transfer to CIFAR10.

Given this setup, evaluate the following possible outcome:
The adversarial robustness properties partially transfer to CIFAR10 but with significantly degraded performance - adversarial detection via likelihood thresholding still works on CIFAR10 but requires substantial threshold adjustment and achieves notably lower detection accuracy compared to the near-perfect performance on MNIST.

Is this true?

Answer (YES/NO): NO